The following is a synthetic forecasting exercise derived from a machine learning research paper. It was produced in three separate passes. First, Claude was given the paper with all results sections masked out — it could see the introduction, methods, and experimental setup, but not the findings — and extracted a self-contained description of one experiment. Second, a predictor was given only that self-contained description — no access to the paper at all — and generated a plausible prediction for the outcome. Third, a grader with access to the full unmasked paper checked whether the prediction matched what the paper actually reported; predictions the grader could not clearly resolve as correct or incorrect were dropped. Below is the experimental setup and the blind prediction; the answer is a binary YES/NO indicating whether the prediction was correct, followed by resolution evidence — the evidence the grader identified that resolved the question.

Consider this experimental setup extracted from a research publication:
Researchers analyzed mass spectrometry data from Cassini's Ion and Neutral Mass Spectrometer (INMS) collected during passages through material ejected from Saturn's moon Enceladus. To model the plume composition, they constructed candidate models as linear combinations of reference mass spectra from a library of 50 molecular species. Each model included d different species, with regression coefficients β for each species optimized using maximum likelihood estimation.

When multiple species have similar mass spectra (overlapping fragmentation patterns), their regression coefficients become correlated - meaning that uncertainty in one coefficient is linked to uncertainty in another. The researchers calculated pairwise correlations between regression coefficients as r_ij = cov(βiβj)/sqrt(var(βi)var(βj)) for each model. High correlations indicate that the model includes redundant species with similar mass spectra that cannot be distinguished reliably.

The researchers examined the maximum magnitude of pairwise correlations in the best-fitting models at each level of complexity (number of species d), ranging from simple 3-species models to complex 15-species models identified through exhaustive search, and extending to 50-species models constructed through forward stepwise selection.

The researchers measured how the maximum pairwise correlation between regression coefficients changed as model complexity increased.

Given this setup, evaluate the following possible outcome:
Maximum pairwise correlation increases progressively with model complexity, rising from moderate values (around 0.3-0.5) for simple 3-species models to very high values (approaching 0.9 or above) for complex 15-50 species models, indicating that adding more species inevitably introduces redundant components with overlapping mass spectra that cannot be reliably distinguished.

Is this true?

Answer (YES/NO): NO